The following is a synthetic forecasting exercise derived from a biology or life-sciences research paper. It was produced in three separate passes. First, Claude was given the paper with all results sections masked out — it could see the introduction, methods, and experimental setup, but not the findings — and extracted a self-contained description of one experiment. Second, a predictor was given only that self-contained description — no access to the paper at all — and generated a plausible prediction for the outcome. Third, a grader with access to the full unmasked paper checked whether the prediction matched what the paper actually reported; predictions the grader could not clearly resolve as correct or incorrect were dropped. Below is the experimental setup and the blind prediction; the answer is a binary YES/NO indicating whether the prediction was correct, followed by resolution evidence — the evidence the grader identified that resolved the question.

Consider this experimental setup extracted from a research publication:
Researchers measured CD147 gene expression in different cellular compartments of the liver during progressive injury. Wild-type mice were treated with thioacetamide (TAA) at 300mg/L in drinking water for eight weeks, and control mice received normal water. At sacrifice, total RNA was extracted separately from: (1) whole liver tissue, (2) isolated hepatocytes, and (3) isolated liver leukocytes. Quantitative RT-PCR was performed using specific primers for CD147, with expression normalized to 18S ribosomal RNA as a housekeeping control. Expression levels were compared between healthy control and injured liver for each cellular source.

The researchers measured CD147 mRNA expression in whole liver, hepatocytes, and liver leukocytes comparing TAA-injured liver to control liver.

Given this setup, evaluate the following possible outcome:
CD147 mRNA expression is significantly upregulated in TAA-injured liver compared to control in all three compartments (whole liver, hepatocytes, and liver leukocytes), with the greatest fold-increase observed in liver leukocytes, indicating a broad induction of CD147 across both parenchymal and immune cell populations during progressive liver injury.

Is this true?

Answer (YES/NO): NO